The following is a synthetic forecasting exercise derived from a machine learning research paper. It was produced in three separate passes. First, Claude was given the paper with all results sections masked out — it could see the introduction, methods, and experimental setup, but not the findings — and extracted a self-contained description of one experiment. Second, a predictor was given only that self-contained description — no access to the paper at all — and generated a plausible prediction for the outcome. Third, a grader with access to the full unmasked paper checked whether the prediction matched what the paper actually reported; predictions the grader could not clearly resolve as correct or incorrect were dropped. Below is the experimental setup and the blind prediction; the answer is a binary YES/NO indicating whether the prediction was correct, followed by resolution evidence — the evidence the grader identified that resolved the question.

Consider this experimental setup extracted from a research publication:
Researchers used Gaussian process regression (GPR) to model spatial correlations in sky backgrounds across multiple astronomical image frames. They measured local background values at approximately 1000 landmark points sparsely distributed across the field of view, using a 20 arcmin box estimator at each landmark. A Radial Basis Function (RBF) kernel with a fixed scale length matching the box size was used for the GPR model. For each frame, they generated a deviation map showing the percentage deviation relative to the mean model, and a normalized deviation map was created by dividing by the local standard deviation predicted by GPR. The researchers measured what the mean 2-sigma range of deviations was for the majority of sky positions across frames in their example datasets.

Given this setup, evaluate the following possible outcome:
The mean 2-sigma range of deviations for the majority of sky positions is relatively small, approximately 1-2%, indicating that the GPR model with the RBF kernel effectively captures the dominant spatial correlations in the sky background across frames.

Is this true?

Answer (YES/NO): NO